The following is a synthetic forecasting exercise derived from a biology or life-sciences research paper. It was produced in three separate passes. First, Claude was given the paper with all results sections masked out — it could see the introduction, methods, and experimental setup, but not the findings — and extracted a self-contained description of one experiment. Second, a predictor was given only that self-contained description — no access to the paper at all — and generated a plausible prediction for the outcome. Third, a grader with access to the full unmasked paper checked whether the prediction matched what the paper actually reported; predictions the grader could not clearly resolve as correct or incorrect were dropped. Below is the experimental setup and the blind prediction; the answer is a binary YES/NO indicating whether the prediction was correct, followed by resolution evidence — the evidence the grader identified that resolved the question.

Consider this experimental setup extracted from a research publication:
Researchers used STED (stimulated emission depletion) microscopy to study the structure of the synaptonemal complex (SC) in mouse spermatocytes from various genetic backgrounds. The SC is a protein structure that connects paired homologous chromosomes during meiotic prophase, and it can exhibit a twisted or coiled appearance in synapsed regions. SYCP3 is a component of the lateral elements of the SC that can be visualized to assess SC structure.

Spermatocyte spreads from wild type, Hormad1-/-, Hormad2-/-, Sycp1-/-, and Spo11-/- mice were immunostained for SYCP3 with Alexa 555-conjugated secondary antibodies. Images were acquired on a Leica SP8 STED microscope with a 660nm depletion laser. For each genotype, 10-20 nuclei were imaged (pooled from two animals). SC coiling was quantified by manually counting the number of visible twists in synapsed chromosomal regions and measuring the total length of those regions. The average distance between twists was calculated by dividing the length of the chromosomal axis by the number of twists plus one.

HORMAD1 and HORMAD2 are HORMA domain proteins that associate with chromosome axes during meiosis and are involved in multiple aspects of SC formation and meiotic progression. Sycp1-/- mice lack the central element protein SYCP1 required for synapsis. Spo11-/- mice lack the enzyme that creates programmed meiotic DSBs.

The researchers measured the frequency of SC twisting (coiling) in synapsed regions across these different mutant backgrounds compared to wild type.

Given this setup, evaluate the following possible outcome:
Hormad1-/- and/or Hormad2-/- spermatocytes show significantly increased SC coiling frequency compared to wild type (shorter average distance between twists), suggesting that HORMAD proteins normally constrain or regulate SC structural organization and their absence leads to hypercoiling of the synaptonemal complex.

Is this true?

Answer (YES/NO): YES